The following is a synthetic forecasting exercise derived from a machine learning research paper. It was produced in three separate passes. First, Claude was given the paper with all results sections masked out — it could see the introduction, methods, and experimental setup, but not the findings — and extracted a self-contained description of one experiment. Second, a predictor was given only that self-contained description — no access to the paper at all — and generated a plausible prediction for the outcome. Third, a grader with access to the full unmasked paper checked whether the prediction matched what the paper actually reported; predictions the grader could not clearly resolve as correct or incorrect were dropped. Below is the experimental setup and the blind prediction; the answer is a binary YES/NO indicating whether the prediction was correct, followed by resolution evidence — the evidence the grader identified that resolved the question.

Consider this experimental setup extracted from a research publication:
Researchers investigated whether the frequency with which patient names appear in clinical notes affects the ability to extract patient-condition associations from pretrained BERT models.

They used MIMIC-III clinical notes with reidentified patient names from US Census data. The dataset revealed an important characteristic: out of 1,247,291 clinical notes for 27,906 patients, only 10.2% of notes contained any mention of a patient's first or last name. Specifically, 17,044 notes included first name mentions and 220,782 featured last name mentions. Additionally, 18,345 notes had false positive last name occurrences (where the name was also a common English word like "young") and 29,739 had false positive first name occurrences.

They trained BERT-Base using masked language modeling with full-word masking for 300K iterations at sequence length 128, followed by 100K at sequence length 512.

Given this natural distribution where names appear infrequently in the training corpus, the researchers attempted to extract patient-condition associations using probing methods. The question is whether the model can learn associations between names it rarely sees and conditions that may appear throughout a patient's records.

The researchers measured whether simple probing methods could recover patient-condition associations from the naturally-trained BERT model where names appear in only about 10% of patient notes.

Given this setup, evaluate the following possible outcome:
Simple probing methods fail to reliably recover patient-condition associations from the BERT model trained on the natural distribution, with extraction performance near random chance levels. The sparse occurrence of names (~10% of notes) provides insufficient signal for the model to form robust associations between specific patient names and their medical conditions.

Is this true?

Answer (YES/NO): NO